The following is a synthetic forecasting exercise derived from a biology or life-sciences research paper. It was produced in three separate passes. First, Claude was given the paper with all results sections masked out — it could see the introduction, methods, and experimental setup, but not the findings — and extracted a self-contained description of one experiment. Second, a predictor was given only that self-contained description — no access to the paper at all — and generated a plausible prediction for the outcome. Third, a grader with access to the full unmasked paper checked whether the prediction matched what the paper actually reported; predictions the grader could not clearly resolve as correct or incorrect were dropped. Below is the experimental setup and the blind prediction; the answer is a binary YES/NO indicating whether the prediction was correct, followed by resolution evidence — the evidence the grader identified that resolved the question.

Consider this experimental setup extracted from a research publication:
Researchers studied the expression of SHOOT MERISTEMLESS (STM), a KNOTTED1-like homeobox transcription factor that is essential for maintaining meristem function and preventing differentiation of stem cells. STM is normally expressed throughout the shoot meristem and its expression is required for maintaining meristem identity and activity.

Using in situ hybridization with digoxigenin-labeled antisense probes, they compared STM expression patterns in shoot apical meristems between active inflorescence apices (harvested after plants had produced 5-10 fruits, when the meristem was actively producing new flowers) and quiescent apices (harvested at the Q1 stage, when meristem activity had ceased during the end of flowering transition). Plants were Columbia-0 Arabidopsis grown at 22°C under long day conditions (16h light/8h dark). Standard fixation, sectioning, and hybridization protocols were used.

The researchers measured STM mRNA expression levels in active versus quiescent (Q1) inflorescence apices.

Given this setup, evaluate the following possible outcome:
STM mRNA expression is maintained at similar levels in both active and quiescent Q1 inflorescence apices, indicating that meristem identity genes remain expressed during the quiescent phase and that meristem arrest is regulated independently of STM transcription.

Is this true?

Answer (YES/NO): YES